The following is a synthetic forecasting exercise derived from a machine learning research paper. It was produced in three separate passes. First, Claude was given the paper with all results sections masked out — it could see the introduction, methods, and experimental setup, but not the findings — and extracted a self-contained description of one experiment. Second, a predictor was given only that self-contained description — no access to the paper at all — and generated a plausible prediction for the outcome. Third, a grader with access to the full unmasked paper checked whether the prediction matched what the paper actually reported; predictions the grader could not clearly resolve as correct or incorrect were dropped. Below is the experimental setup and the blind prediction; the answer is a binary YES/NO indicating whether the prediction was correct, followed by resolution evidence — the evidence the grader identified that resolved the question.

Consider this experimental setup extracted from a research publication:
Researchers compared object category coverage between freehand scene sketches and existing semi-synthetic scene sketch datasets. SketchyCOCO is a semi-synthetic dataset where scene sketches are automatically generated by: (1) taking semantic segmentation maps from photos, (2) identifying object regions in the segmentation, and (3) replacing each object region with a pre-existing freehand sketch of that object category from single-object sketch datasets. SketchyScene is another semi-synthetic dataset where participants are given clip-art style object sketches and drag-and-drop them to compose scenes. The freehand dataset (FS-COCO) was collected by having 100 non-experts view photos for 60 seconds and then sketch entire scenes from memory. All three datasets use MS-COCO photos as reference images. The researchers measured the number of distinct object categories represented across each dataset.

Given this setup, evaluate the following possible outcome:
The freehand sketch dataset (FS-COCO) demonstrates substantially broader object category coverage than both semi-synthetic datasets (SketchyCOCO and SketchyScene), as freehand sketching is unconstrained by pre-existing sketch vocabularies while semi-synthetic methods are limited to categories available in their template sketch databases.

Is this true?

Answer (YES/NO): YES